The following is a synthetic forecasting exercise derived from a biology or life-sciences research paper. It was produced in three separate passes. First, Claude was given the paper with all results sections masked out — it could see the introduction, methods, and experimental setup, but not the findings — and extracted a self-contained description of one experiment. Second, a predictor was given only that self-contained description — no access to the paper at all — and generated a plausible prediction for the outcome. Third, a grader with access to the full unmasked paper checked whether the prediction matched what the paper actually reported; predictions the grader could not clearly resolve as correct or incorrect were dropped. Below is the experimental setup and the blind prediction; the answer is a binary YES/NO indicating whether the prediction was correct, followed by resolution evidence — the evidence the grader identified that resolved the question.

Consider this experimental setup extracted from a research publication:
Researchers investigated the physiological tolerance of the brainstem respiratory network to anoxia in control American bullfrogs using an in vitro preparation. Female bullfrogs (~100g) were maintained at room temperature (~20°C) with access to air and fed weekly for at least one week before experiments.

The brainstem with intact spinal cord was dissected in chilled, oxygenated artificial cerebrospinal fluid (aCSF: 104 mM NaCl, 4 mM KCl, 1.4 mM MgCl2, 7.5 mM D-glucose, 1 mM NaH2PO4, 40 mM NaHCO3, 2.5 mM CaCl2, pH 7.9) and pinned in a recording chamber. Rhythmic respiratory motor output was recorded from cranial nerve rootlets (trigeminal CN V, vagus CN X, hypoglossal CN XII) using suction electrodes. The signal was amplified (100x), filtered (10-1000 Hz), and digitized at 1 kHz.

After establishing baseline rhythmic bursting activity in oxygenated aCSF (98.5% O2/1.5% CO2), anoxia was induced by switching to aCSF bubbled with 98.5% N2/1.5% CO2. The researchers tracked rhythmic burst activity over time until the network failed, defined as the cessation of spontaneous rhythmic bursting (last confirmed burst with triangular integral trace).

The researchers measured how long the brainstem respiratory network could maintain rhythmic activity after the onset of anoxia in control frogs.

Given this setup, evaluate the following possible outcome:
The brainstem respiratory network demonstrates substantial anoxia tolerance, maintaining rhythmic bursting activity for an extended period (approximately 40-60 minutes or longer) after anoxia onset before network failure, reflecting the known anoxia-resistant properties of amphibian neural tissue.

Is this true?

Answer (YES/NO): NO